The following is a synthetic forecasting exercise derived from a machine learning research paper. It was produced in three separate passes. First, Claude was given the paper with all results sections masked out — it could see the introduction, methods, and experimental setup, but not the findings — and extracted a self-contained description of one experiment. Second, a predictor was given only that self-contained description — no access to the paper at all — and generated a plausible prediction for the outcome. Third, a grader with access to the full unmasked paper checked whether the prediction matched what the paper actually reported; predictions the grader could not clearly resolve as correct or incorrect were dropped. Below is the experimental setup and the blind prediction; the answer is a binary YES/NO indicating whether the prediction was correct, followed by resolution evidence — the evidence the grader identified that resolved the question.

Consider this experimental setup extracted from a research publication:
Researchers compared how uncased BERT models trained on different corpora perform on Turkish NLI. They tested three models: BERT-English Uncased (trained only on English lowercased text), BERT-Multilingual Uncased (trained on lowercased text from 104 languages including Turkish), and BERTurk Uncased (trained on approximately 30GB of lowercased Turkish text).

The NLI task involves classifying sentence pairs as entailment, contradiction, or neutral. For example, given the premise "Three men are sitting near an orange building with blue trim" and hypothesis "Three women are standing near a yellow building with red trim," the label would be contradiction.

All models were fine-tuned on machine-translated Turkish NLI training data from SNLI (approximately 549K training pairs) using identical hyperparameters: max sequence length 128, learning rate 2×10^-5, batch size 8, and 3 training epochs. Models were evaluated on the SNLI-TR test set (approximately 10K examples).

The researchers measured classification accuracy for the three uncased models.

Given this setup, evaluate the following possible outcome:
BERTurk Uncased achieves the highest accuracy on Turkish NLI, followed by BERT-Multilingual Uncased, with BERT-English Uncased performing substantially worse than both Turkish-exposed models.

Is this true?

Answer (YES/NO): NO